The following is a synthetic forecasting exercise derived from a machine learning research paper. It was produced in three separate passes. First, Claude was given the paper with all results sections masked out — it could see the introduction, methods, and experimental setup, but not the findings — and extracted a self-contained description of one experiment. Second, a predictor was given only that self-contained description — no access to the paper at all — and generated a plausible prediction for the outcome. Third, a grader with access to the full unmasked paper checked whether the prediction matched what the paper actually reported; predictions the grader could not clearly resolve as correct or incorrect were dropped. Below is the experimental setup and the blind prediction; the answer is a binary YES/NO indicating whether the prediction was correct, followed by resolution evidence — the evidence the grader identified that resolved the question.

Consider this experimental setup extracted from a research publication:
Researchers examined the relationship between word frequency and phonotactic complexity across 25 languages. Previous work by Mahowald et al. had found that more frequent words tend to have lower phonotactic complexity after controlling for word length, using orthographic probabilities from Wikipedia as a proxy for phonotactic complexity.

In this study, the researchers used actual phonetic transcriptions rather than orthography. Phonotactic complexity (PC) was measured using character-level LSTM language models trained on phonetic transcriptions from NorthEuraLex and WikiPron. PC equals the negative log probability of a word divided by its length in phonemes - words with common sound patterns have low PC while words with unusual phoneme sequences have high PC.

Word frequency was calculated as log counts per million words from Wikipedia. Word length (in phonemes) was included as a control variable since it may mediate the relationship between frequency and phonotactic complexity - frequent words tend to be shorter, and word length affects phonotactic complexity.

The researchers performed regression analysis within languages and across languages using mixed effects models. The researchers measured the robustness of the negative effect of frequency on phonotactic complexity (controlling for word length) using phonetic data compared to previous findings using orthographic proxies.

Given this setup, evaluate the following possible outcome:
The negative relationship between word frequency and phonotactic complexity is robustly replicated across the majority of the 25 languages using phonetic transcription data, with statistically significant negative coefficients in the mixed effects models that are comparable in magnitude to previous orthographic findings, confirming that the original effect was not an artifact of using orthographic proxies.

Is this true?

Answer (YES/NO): NO